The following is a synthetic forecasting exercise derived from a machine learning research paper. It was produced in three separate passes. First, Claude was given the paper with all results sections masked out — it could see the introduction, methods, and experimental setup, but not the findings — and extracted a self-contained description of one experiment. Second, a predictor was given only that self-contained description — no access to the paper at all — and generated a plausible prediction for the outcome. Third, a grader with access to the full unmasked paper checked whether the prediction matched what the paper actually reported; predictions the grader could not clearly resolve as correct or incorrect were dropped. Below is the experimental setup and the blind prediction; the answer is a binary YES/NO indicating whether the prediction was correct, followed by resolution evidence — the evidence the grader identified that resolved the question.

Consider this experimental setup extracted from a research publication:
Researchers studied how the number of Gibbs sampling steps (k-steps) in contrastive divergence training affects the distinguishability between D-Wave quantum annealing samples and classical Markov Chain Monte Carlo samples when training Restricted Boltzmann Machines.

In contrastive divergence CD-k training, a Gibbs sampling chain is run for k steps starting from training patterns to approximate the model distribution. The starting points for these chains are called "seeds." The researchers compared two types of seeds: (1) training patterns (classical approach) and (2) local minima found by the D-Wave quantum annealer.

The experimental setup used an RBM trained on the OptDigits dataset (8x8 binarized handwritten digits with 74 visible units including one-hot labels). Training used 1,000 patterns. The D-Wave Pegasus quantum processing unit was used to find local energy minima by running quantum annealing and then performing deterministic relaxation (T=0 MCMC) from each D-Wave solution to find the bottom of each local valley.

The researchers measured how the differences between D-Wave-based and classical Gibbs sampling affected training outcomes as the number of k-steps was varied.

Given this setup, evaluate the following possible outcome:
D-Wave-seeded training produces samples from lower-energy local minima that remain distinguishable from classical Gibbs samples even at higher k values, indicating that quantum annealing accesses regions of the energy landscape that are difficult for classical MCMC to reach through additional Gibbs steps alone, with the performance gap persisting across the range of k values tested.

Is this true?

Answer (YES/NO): NO